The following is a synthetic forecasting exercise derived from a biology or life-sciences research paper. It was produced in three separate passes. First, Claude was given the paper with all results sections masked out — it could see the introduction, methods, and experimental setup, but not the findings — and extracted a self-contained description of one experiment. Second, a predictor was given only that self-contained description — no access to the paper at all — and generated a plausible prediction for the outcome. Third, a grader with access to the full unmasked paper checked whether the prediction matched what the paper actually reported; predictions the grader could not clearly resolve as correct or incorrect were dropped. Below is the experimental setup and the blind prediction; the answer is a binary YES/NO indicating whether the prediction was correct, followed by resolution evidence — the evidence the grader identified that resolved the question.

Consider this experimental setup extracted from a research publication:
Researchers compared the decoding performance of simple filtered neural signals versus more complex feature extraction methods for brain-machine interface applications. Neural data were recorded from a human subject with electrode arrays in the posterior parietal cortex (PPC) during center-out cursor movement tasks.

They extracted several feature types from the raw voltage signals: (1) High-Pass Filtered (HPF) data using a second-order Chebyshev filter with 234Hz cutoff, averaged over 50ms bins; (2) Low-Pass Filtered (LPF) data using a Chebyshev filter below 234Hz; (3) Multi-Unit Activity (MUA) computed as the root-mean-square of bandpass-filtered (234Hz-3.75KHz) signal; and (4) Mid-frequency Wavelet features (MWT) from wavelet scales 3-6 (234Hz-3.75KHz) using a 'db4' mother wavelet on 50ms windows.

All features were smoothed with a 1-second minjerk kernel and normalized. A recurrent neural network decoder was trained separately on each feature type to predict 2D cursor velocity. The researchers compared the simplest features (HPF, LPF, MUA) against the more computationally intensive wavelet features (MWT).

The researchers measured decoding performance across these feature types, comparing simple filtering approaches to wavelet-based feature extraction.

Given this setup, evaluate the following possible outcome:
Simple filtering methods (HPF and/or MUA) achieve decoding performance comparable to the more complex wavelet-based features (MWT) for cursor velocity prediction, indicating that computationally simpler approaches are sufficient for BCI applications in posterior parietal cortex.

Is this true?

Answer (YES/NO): NO